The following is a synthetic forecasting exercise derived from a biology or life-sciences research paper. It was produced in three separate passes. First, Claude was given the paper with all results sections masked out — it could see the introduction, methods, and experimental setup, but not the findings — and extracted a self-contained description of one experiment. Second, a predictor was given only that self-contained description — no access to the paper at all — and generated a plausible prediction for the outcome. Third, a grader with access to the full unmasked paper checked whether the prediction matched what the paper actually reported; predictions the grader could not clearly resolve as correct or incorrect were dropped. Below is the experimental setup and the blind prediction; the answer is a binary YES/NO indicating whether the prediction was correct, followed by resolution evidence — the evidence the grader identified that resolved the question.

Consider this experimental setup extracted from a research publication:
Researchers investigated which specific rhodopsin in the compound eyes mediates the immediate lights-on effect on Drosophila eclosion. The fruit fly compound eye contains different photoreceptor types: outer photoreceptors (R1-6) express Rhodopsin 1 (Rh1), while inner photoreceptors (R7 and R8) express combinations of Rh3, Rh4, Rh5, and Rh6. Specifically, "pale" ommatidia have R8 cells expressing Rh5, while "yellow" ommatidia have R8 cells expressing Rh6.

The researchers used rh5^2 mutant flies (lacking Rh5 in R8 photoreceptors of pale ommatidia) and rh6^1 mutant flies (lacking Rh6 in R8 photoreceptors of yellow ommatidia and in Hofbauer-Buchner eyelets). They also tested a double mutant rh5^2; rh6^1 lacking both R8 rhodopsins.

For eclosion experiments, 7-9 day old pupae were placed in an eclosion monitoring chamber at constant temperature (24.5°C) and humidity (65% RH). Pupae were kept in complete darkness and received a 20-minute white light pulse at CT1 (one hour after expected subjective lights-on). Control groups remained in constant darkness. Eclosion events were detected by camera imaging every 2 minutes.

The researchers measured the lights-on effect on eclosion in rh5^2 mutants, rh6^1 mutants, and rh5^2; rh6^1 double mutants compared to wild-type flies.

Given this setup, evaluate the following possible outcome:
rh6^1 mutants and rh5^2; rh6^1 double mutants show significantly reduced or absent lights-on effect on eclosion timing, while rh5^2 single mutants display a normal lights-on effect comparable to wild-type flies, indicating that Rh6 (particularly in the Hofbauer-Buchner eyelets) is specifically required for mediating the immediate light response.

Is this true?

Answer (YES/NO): NO